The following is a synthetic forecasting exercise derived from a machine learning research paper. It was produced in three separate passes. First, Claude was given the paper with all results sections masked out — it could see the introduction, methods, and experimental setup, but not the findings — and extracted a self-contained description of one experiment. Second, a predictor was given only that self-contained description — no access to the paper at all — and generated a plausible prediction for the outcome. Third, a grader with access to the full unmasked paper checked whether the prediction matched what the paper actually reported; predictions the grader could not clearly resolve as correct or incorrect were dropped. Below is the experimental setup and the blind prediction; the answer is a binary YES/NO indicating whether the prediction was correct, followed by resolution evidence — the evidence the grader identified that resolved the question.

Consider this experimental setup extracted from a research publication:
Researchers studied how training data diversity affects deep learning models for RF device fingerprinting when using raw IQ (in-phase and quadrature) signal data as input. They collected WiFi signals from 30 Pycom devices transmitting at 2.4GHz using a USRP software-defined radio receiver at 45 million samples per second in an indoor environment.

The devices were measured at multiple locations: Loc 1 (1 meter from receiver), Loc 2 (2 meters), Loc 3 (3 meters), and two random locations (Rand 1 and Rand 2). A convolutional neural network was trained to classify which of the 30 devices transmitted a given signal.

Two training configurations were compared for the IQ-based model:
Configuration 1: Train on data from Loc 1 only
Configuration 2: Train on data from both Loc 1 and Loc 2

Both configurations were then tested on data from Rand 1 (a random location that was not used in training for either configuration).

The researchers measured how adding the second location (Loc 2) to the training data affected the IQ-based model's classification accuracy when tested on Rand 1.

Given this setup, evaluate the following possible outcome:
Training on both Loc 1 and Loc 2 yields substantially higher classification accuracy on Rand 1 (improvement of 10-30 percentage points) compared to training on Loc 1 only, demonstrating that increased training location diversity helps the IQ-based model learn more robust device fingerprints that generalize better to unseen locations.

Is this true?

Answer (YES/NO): NO